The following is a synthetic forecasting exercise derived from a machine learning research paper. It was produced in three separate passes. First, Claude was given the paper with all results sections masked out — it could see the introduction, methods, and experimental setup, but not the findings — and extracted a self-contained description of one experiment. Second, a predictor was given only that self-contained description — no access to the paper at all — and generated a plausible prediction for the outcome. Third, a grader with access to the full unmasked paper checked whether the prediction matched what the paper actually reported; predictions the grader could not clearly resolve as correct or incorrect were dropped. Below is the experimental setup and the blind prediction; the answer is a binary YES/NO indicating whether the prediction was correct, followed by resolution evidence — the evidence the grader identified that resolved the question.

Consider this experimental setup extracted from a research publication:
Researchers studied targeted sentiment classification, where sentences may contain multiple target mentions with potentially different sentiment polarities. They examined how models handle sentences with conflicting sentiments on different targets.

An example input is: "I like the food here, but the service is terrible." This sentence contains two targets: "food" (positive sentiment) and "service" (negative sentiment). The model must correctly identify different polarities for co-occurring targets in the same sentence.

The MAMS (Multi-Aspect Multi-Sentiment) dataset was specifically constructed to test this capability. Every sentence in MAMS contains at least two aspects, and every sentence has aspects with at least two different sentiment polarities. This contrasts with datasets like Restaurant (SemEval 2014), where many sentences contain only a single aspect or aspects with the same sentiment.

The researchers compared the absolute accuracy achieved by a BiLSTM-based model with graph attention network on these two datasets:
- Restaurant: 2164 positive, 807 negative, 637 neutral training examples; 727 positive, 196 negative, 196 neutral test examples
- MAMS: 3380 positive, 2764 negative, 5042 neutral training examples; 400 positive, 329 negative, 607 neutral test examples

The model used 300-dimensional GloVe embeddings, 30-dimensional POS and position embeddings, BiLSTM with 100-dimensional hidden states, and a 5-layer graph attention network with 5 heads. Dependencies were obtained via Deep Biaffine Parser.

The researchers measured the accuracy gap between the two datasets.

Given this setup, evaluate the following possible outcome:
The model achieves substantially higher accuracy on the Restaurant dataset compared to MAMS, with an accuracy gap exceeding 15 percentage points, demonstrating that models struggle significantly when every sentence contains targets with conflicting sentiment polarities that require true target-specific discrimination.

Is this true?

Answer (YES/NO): NO